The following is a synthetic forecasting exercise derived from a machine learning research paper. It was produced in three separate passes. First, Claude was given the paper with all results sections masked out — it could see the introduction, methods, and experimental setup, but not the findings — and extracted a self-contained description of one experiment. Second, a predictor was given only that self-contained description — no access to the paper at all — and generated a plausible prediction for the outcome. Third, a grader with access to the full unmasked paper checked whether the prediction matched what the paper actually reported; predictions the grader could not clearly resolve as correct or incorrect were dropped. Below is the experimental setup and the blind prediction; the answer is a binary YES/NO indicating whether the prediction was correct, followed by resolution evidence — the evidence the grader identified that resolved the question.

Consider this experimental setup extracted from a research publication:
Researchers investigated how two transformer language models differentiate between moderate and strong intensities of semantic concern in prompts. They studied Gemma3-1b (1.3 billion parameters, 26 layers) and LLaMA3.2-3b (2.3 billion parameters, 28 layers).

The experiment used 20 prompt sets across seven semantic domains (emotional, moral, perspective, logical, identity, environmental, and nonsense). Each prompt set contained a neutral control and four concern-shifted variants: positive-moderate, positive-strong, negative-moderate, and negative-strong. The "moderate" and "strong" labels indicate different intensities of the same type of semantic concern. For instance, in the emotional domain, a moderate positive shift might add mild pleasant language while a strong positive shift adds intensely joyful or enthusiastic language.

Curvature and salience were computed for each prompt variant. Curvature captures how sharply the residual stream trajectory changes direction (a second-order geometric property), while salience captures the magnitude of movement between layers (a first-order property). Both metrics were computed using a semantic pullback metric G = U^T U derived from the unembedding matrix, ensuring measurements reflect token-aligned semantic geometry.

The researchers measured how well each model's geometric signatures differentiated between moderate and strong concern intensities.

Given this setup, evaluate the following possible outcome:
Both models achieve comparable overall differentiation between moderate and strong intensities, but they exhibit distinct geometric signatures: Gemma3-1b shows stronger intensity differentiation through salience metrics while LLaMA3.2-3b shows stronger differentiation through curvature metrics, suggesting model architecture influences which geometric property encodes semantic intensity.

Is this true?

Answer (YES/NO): NO